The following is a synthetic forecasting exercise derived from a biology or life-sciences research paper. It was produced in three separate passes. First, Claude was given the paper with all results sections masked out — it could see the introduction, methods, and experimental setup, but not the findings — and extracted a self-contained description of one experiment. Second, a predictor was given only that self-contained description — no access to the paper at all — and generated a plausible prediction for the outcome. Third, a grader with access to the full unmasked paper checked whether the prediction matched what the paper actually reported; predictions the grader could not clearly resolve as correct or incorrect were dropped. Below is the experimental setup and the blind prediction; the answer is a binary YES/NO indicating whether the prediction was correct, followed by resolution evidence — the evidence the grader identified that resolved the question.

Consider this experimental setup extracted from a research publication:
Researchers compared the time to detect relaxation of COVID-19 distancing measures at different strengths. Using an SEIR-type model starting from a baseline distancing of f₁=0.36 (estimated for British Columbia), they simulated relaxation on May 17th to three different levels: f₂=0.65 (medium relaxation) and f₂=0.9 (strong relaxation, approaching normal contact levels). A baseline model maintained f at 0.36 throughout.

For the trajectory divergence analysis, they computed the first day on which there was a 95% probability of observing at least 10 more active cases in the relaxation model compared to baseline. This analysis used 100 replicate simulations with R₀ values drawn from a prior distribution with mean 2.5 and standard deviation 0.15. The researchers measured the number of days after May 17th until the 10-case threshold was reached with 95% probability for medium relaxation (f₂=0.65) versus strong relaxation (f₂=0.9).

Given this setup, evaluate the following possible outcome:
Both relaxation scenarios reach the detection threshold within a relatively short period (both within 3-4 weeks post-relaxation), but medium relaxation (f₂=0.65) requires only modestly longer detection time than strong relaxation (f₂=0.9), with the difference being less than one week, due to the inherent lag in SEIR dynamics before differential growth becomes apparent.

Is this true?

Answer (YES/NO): NO